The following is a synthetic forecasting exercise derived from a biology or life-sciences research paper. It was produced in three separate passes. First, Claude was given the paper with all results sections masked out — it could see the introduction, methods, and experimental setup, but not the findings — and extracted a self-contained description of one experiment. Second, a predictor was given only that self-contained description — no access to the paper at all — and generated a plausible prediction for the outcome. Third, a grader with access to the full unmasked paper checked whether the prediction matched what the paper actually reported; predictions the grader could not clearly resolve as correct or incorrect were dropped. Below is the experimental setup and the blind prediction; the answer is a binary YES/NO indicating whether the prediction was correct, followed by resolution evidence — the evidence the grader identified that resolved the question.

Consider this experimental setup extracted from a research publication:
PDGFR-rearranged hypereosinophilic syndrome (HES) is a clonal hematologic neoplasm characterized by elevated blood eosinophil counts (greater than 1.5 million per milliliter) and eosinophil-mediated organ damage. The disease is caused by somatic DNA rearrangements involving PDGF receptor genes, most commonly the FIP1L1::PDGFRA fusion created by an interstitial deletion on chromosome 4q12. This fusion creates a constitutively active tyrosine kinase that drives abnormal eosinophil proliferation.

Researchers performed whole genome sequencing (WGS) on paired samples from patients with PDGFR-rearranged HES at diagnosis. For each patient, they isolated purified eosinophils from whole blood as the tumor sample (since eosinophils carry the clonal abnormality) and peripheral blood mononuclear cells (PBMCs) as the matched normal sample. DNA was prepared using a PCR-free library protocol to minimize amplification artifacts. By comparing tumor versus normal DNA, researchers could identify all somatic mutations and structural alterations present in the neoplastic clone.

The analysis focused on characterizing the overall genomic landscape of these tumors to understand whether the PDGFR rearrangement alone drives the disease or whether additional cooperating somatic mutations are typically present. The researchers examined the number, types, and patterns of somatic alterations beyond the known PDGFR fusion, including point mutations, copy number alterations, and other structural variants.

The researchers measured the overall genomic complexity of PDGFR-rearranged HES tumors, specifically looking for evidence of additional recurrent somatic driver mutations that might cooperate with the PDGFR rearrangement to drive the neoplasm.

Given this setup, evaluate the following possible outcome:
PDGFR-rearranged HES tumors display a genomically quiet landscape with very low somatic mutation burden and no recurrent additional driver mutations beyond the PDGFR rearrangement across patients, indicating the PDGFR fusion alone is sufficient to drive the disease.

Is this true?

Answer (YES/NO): YES